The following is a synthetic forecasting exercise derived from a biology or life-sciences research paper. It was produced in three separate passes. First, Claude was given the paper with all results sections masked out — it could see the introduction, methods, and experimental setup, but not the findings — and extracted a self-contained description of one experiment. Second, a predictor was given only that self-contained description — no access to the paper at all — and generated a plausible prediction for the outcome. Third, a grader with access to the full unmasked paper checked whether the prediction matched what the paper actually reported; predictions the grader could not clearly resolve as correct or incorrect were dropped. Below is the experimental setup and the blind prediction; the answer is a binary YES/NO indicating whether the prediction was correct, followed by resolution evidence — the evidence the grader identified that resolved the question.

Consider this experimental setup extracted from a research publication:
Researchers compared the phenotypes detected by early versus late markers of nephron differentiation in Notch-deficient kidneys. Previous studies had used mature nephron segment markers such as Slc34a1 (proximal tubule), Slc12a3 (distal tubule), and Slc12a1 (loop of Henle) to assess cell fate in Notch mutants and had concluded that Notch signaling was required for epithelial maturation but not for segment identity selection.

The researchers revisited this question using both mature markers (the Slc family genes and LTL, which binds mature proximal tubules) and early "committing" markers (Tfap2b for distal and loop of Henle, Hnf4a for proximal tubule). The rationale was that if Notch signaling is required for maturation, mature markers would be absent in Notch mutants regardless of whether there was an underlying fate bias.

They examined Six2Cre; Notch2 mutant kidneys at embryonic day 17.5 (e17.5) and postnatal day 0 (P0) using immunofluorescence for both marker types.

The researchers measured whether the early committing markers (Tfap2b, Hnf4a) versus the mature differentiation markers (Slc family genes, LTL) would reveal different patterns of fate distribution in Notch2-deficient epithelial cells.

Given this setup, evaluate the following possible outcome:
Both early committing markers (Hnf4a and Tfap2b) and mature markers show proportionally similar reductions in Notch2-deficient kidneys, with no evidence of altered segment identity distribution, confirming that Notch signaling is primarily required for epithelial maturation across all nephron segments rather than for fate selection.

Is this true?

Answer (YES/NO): NO